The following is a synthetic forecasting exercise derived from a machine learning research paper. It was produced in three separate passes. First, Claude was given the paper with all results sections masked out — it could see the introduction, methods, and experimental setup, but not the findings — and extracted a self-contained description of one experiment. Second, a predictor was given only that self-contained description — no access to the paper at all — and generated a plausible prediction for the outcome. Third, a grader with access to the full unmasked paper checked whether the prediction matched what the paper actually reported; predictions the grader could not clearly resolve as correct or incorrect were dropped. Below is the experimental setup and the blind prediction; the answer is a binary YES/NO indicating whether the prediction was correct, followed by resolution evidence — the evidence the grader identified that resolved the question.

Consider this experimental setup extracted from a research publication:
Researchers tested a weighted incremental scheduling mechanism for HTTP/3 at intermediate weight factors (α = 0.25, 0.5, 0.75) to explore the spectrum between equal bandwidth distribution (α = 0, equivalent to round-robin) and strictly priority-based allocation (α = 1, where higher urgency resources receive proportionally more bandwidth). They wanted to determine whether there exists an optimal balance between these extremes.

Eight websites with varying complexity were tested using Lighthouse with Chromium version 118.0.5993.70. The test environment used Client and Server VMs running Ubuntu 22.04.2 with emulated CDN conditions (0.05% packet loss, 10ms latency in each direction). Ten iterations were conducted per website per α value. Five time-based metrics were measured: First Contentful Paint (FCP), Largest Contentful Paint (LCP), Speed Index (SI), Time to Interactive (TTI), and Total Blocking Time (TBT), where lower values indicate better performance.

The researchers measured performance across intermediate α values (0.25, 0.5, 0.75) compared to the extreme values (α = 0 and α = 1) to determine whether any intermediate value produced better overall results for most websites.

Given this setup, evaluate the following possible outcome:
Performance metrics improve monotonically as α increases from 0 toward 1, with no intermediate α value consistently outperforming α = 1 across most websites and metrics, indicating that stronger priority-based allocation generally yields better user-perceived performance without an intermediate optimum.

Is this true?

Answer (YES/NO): NO